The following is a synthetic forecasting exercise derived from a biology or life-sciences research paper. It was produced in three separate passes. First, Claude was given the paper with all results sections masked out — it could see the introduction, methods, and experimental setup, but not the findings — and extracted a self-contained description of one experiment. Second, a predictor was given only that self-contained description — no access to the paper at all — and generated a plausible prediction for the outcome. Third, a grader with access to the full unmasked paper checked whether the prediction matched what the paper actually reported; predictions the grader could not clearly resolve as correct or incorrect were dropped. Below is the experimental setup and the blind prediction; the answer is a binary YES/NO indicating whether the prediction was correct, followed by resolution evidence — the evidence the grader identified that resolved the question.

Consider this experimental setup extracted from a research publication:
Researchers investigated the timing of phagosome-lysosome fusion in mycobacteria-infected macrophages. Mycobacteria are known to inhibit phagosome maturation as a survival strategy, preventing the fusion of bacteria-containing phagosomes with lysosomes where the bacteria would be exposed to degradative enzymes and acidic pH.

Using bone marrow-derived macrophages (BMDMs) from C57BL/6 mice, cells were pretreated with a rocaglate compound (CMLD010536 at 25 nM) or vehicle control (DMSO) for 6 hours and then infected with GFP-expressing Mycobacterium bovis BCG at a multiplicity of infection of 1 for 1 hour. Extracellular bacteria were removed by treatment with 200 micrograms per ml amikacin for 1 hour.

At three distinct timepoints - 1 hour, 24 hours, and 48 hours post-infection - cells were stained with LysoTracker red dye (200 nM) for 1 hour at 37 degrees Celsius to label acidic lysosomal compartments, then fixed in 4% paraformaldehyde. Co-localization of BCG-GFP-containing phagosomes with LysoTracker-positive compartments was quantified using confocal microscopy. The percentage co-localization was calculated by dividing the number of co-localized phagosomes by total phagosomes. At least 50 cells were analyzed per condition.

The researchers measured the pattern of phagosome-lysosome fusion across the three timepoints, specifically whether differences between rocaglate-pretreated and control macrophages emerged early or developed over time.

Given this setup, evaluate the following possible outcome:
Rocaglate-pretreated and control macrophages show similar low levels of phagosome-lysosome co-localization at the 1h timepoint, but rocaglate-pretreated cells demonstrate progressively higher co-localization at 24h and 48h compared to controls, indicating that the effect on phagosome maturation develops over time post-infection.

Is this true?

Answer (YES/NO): YES